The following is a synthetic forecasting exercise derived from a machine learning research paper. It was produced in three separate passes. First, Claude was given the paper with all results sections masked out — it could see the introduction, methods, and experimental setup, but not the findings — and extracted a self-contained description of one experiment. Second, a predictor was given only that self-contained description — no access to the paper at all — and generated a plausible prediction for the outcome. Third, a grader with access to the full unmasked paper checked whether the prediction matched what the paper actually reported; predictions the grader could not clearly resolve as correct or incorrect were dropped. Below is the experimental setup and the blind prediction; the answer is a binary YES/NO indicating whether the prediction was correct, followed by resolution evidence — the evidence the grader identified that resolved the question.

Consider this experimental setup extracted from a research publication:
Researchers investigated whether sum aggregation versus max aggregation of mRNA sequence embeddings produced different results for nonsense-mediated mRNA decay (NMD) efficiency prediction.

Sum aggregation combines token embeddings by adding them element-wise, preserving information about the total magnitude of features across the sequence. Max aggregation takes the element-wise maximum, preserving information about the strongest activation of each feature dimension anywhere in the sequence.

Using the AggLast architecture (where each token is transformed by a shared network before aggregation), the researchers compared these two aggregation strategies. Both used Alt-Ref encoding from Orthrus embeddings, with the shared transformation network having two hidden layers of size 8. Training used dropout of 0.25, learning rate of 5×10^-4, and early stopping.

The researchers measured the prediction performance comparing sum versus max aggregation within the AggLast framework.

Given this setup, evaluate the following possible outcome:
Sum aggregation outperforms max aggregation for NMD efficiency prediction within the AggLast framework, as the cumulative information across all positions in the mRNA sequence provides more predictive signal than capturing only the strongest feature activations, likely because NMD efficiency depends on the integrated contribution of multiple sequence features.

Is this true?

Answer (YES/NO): NO